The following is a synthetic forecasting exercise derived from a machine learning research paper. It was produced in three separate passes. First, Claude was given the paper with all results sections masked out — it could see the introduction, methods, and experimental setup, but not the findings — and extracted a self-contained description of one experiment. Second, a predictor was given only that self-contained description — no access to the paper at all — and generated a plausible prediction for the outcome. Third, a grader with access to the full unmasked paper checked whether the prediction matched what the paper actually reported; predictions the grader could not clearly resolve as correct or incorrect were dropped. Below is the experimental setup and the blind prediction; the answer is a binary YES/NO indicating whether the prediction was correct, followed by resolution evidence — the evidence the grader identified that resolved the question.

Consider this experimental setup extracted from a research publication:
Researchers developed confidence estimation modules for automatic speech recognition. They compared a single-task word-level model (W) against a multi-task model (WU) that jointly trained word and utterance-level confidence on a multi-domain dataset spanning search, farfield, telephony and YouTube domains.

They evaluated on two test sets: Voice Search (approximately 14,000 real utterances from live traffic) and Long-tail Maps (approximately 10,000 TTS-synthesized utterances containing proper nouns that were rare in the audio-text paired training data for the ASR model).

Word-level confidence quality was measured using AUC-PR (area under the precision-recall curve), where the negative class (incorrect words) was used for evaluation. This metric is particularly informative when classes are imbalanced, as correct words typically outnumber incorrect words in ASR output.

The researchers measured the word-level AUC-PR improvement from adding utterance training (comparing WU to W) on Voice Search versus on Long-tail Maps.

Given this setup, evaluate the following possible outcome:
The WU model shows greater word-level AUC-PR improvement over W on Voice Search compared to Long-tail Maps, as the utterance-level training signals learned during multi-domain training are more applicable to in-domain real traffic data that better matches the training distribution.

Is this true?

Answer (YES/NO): YES